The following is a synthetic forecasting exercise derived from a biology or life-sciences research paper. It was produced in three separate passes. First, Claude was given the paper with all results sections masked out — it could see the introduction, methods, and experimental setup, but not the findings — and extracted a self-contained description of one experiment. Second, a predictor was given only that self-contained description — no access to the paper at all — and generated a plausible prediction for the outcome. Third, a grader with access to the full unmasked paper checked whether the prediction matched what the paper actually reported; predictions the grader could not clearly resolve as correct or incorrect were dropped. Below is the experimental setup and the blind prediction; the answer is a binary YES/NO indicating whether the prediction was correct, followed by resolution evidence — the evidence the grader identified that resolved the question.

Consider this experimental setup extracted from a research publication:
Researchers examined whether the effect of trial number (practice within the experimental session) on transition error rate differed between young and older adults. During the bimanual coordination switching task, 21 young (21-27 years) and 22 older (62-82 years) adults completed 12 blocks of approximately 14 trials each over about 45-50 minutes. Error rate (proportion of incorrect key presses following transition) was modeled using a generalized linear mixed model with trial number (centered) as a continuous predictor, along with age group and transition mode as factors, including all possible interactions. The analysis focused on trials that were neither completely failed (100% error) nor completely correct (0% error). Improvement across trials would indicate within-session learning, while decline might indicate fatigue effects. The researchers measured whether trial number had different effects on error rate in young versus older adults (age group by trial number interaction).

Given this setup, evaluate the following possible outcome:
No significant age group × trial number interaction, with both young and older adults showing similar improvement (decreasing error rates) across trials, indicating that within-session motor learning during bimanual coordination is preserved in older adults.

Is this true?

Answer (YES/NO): NO